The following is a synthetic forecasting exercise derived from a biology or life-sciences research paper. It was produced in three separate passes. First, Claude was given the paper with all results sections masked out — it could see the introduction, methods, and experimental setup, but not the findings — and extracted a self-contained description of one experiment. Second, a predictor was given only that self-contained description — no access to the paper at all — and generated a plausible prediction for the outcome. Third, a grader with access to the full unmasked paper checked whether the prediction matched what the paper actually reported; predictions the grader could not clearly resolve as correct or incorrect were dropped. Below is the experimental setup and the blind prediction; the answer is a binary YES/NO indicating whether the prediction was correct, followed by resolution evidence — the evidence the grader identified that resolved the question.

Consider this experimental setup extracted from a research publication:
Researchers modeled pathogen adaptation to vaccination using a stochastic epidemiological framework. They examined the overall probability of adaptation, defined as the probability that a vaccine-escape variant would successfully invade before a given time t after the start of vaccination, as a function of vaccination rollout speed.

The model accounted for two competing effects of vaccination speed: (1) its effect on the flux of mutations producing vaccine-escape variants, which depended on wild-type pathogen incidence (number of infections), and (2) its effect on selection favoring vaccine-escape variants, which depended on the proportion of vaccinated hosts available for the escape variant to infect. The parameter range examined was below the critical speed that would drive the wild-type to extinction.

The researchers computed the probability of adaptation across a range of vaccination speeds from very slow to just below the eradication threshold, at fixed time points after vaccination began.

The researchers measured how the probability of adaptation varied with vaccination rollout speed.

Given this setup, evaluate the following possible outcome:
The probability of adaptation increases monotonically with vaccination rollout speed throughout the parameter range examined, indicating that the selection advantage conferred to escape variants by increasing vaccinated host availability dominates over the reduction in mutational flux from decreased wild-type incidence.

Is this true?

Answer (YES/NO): NO